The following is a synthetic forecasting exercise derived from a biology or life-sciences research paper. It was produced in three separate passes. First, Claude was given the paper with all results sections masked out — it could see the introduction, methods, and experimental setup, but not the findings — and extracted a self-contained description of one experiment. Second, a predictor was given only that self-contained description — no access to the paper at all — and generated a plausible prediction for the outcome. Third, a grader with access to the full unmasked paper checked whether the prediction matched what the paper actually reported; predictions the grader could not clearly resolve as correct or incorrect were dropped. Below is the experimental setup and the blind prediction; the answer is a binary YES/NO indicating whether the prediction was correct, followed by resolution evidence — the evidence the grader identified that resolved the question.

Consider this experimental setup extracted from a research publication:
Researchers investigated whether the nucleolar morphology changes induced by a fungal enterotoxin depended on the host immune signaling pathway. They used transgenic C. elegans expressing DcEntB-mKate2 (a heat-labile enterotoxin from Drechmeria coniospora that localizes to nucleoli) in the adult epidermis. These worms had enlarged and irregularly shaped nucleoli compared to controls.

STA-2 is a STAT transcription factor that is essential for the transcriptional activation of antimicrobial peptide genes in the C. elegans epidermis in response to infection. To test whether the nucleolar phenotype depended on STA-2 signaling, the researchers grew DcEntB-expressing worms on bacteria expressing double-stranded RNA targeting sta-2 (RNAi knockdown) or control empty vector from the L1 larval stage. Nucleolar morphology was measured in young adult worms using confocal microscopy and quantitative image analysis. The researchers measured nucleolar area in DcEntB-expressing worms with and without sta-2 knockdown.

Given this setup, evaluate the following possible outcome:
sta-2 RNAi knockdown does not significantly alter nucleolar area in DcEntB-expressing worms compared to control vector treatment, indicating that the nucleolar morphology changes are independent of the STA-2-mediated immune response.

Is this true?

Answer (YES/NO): NO